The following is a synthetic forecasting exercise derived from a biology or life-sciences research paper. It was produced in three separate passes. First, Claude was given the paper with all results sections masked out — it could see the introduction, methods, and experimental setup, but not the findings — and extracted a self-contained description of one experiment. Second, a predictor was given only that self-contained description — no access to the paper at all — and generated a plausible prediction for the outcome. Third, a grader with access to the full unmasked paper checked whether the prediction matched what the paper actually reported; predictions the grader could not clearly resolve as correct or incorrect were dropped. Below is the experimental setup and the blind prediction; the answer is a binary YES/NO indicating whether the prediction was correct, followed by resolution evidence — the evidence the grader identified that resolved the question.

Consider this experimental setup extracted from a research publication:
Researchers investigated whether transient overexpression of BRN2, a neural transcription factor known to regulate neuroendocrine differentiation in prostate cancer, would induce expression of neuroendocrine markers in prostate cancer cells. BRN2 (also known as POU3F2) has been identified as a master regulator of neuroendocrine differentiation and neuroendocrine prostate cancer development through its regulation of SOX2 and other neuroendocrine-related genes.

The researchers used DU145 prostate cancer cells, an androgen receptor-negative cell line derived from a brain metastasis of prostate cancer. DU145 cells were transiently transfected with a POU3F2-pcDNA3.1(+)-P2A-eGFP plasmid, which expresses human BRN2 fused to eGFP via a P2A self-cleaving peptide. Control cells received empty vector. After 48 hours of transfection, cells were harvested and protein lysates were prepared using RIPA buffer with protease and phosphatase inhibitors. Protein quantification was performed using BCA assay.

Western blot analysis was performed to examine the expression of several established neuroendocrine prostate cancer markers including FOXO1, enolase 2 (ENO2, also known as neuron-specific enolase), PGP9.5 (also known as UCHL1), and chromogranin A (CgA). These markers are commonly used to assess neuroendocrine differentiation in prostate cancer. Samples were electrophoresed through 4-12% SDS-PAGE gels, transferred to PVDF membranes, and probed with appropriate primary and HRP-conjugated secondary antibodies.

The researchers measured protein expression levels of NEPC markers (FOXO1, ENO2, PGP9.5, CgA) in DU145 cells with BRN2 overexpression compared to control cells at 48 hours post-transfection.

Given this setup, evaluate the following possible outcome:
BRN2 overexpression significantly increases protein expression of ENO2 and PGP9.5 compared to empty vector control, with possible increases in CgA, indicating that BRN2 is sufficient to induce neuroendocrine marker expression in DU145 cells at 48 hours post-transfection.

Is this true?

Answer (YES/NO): NO